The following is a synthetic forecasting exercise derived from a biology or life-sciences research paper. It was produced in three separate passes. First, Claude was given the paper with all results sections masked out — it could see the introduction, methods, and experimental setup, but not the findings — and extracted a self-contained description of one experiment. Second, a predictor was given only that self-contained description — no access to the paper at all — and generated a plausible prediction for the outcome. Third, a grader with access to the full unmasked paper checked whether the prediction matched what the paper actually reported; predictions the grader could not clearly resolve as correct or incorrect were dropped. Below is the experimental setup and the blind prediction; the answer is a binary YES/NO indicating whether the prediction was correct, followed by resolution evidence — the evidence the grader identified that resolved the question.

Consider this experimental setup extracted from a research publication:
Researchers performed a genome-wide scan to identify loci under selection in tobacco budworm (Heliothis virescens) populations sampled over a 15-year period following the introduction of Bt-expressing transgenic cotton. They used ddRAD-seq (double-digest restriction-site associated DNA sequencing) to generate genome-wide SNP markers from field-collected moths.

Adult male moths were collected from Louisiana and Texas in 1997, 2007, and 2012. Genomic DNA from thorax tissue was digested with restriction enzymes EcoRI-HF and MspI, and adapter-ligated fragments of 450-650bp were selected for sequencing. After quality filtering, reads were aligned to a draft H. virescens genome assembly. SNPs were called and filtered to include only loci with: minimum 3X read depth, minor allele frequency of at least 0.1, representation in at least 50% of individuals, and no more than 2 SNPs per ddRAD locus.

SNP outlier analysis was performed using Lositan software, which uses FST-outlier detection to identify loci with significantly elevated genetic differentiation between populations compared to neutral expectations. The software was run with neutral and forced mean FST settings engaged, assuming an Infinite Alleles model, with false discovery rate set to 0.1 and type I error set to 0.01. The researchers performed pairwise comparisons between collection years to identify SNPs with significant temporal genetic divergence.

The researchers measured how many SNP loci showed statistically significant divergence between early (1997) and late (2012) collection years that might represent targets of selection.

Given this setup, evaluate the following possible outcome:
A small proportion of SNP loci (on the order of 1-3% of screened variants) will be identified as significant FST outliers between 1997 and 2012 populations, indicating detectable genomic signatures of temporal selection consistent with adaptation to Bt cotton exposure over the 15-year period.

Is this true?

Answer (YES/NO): YES